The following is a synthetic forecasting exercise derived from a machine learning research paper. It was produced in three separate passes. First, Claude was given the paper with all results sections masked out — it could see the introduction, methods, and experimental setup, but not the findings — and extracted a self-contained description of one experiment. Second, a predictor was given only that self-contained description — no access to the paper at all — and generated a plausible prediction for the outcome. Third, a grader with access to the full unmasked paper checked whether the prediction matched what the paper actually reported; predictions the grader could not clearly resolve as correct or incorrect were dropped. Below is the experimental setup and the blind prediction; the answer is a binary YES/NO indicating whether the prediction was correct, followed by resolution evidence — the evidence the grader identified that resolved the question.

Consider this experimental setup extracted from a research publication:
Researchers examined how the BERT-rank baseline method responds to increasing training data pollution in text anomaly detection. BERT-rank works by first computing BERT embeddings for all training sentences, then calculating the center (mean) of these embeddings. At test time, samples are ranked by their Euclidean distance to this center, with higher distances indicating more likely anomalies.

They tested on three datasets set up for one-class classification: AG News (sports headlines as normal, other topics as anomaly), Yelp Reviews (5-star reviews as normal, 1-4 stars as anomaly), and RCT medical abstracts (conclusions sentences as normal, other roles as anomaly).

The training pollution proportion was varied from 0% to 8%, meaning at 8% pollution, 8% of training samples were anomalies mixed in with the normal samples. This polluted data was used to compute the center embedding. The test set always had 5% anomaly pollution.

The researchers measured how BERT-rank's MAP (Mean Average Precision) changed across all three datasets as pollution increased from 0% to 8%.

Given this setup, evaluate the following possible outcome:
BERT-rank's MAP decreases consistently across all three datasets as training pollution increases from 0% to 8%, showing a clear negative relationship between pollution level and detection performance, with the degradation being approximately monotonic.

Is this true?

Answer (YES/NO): YES